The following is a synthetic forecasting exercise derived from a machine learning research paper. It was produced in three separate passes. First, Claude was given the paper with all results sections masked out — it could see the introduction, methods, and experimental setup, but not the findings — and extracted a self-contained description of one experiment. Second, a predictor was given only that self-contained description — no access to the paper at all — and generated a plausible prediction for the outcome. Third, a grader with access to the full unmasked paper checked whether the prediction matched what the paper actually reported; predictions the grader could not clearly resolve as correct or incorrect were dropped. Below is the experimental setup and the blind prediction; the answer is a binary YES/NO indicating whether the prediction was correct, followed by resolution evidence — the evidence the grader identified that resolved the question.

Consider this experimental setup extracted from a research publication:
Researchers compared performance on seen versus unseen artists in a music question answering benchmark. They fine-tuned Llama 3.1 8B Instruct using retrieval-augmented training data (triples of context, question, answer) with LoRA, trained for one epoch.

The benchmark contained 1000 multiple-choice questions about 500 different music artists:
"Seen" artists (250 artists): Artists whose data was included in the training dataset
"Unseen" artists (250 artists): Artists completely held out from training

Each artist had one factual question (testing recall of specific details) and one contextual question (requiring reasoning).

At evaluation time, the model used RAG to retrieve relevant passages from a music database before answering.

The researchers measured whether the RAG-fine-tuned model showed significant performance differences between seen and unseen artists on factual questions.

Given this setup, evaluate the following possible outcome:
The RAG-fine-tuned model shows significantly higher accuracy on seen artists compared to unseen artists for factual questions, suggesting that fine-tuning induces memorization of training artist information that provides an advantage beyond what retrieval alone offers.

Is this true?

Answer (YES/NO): NO